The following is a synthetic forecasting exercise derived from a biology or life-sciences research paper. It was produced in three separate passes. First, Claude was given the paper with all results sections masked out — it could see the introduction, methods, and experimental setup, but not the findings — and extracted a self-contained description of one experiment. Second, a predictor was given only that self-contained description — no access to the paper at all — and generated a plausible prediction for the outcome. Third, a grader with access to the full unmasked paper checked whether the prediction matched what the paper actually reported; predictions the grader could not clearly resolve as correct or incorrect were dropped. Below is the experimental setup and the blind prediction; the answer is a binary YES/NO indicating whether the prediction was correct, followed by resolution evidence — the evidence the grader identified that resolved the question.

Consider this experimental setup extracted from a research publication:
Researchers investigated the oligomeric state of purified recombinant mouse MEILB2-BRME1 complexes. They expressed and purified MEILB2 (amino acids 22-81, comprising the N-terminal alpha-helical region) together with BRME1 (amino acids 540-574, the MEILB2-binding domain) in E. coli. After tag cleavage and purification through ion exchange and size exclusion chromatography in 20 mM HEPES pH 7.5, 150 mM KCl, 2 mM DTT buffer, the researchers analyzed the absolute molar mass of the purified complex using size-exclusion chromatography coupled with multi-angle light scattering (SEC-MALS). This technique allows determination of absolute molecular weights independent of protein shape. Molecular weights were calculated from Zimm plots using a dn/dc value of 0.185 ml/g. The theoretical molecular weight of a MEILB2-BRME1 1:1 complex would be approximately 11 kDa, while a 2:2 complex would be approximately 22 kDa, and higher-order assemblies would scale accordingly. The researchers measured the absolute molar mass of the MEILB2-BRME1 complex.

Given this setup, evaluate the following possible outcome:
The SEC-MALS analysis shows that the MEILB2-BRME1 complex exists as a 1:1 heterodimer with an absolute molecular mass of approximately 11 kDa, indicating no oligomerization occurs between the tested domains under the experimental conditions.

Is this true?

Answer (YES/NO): NO